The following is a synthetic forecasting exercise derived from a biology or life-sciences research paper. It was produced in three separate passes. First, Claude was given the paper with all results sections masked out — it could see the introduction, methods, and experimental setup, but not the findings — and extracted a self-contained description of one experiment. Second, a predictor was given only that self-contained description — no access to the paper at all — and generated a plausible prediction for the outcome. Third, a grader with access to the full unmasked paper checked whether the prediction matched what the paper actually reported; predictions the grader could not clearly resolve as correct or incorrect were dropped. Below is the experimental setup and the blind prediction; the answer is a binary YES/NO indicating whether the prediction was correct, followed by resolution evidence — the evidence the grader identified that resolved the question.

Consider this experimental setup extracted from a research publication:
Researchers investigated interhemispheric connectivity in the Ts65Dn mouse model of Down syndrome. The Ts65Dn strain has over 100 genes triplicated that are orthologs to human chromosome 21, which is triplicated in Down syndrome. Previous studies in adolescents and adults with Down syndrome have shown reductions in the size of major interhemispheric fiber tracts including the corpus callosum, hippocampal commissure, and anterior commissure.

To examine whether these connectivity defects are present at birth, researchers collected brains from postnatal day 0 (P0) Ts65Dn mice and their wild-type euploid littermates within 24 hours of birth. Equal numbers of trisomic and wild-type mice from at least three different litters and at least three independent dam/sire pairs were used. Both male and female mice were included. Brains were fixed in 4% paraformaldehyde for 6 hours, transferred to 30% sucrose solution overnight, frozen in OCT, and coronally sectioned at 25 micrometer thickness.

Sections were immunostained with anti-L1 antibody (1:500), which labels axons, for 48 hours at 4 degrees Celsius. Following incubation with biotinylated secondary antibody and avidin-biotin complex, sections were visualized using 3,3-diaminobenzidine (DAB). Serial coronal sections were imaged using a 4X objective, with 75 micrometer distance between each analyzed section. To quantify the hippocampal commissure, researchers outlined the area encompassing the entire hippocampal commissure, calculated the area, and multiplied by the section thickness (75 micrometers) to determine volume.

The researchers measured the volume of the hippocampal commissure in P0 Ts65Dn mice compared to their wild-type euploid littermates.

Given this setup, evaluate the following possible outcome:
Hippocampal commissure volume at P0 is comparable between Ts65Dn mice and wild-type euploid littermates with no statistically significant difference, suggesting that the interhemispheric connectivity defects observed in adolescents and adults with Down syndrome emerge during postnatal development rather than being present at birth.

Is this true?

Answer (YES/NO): NO